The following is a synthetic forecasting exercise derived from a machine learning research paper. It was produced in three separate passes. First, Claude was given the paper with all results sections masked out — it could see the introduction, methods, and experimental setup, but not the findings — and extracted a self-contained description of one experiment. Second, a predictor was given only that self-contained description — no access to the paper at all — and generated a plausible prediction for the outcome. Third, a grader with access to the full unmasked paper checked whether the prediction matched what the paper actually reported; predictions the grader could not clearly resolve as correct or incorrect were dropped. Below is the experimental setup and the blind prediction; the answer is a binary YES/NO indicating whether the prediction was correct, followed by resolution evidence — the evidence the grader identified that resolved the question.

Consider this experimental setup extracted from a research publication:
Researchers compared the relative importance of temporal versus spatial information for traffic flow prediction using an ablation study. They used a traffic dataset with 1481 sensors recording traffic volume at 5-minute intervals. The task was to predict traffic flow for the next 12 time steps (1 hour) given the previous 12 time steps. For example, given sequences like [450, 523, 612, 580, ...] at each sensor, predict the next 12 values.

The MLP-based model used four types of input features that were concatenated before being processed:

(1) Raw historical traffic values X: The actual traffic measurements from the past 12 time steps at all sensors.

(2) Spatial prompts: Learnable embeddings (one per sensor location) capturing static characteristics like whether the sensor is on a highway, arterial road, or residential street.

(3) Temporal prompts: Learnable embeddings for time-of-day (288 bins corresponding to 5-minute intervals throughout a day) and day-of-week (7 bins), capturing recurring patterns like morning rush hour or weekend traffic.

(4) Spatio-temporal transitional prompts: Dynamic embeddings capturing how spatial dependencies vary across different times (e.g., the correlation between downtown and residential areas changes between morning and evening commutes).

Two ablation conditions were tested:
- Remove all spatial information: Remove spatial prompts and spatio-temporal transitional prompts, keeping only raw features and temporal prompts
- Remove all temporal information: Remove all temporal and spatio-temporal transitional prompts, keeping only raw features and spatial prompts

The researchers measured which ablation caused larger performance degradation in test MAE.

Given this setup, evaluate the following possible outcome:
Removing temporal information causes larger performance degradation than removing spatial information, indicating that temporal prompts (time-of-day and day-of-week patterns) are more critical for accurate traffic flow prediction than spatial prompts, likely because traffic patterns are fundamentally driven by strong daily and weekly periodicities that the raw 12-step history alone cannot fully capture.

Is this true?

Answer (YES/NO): YES